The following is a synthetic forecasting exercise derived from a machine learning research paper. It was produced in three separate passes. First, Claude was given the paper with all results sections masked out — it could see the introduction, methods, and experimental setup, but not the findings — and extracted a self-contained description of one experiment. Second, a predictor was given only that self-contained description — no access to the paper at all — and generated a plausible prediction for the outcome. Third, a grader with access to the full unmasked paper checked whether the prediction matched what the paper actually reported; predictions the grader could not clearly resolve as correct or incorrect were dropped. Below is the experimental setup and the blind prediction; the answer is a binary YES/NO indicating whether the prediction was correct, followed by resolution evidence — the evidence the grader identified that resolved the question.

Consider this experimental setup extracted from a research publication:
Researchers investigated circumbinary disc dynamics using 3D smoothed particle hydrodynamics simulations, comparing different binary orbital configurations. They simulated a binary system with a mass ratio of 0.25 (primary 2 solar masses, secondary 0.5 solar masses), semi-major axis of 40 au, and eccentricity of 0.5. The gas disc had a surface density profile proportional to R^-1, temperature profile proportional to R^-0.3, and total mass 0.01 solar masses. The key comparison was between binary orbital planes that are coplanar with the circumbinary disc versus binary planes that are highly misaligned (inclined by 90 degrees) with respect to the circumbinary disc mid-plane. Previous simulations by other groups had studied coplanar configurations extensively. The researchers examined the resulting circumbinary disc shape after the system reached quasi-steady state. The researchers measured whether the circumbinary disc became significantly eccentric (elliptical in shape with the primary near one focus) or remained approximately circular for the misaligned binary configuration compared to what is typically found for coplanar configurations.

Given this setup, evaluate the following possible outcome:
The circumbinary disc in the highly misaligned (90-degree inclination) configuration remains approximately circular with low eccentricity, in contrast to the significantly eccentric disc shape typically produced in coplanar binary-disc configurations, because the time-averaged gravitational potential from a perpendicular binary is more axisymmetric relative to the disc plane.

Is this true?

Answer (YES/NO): YES